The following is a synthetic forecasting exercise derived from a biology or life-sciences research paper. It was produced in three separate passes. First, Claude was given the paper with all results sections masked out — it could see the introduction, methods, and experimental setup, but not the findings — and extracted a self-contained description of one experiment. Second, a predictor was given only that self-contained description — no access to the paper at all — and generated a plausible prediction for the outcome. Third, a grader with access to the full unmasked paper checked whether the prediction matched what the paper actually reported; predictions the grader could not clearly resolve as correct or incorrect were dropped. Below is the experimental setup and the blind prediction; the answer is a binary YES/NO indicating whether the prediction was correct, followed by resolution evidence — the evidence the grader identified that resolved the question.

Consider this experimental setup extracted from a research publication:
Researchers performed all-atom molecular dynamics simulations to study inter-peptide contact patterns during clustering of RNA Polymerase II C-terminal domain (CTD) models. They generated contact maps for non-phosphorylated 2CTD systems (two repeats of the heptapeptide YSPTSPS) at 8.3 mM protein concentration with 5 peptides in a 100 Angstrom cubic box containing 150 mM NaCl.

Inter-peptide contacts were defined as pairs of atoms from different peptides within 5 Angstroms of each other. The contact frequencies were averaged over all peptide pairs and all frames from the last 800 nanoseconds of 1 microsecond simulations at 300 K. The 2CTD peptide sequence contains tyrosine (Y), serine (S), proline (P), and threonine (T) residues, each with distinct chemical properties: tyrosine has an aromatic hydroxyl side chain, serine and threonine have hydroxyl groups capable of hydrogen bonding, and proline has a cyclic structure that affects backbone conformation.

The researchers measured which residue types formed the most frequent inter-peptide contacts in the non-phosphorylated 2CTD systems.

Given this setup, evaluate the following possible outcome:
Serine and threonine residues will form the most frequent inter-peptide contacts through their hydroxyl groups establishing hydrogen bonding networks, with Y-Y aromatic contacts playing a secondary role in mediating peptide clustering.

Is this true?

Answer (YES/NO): NO